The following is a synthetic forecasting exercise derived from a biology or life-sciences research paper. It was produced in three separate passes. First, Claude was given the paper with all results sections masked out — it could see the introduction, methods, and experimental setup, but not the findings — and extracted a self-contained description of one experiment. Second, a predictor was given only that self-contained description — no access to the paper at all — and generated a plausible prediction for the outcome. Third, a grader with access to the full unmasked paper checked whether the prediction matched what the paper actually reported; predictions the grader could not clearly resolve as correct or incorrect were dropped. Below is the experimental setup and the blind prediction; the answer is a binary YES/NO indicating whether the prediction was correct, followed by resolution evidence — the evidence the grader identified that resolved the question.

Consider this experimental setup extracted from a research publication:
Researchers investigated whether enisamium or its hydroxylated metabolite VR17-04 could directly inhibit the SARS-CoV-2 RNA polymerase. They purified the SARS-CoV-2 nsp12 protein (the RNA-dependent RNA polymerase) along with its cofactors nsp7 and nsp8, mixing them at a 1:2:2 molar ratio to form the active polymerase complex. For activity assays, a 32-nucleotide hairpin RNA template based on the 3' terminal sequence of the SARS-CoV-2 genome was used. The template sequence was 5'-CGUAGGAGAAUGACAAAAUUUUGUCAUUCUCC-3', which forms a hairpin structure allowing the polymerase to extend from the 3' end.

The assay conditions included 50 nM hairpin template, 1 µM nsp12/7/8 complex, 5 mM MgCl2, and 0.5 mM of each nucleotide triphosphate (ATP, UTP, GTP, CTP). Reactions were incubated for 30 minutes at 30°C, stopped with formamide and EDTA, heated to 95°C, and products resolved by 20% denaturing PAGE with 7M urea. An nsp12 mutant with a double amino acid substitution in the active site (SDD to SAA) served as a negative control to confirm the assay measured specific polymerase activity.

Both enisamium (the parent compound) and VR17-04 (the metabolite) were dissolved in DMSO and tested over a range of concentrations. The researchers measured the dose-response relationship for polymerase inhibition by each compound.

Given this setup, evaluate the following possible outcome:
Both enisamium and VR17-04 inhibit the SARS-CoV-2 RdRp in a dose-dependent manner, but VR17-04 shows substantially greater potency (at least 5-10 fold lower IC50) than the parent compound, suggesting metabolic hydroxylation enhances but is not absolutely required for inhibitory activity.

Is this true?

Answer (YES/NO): YES